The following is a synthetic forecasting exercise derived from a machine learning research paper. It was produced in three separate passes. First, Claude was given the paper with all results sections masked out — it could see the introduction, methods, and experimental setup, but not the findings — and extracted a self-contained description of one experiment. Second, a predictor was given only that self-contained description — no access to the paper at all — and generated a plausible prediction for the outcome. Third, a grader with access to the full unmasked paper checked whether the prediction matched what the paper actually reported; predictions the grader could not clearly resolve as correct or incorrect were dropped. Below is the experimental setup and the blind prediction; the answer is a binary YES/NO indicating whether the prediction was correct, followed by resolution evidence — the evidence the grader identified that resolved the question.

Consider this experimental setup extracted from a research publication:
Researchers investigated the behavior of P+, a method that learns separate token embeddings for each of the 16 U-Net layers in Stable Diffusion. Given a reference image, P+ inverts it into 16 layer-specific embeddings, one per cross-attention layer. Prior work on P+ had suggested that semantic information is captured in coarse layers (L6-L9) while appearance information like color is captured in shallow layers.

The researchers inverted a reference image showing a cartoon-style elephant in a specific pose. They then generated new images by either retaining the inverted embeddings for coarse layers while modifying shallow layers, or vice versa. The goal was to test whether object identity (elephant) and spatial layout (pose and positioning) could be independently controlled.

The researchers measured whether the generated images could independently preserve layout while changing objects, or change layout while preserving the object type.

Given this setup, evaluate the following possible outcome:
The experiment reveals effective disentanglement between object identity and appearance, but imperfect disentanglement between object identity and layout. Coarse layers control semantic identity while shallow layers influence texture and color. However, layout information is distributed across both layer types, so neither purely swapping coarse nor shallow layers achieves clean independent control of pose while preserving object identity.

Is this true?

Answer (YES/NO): NO